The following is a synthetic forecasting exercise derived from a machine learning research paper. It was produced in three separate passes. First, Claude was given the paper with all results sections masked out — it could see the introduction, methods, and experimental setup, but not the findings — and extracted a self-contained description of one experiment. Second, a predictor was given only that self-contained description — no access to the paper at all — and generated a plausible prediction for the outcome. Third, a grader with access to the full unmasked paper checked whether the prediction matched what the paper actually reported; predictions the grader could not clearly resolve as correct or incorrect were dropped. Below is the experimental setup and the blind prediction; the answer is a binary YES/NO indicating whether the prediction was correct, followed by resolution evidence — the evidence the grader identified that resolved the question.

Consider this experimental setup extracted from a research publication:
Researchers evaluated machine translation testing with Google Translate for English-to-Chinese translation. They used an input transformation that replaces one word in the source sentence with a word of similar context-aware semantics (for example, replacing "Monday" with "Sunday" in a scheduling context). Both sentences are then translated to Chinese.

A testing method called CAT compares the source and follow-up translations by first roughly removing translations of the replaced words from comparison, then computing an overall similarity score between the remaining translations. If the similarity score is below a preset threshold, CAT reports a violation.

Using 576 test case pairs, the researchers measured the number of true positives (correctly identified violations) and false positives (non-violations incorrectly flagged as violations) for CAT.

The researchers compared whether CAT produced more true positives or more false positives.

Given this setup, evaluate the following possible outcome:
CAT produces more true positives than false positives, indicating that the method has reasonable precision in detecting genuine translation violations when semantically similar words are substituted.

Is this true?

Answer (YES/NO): NO